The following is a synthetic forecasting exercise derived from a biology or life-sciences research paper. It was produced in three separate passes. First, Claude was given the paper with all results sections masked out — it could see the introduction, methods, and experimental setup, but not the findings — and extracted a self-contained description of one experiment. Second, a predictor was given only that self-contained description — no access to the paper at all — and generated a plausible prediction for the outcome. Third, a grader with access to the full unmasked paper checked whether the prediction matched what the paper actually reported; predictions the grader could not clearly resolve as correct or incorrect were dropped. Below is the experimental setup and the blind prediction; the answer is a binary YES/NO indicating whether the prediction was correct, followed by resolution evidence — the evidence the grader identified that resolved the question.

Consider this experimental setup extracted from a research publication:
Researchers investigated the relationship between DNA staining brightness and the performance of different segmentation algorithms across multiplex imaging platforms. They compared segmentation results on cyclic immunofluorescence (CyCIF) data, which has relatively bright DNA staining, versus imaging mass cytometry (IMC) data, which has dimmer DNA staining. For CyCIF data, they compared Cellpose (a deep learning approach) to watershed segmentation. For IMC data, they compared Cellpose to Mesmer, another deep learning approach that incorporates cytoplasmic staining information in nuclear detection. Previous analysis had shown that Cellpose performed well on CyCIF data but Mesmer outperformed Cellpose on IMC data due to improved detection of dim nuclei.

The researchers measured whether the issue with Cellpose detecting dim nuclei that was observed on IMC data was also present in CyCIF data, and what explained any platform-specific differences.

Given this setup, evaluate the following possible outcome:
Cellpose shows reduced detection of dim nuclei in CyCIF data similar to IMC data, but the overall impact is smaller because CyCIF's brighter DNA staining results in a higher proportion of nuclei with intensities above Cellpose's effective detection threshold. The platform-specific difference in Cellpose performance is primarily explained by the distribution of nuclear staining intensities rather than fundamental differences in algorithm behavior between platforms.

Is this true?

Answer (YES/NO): NO